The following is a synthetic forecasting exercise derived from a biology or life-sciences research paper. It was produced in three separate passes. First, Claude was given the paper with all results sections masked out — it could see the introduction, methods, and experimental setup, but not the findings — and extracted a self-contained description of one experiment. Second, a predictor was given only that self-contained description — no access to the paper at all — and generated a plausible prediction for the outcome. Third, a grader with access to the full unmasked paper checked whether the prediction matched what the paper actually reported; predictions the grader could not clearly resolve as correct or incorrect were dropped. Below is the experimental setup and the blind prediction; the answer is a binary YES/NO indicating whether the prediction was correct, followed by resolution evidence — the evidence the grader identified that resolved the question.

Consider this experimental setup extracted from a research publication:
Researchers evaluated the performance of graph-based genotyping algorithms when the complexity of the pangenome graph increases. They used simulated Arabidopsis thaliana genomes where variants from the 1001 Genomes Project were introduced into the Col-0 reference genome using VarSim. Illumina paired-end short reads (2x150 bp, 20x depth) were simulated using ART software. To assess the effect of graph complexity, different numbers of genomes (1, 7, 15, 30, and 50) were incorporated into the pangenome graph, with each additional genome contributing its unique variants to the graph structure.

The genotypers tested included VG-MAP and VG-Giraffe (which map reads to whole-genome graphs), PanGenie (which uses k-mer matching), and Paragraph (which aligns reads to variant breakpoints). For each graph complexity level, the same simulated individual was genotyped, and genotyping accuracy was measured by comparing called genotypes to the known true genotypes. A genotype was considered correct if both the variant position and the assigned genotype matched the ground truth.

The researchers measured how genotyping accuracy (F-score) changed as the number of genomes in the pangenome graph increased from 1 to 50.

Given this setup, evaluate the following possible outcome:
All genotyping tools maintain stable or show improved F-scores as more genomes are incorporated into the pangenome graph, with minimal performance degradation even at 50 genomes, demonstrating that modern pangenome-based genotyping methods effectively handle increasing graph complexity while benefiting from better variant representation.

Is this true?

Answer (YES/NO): NO